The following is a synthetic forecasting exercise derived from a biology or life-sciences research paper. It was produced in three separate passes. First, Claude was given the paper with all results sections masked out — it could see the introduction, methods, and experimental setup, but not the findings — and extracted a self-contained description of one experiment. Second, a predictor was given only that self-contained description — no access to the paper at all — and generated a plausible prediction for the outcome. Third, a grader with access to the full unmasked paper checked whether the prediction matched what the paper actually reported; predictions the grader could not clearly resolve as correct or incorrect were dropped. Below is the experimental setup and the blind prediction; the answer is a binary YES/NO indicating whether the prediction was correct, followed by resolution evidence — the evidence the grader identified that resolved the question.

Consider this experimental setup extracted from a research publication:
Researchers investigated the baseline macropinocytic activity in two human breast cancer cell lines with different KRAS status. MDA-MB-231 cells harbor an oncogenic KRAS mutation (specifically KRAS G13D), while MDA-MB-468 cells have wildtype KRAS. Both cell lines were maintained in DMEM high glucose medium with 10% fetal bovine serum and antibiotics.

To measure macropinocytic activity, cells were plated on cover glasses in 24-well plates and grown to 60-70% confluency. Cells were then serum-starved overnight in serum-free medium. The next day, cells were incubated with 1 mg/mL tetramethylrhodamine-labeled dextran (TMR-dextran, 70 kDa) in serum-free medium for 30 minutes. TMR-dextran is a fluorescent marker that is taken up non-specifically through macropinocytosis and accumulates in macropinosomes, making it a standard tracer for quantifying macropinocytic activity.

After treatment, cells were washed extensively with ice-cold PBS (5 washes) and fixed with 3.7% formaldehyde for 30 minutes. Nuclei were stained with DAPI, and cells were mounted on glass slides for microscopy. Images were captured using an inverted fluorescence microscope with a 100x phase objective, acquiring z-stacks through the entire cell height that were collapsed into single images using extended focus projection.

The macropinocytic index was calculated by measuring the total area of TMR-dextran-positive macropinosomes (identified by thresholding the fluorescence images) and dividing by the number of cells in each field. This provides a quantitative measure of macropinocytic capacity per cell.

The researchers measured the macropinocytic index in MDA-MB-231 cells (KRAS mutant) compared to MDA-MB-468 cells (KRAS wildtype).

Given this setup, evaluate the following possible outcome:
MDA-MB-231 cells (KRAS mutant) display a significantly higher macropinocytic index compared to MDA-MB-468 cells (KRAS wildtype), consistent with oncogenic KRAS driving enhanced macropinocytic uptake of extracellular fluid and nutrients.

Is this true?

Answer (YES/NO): YES